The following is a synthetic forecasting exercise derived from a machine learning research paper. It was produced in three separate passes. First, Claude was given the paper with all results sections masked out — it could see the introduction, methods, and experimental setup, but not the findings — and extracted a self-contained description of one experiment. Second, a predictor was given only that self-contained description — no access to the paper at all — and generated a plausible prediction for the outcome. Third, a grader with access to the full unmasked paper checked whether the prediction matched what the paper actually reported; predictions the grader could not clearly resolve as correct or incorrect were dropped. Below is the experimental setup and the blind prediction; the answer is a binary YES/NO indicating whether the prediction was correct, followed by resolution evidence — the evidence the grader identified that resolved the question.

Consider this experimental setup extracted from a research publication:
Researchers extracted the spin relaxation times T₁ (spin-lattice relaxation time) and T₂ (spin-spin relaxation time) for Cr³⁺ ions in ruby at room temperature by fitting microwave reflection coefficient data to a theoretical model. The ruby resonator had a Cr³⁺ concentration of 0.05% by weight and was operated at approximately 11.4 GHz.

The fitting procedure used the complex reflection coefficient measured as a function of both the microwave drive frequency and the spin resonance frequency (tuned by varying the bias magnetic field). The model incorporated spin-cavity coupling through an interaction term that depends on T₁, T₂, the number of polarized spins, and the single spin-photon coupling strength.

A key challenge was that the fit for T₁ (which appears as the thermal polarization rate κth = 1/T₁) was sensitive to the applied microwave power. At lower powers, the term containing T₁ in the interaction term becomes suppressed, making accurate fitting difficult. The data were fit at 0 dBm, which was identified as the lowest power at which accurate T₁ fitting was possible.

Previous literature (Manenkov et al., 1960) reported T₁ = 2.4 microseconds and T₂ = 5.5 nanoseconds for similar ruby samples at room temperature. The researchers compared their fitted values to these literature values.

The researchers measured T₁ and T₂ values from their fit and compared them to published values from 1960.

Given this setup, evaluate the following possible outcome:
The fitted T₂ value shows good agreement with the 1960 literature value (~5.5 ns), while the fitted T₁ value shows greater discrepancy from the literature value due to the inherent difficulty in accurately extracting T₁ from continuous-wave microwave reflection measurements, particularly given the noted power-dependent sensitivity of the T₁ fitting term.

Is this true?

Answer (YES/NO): NO